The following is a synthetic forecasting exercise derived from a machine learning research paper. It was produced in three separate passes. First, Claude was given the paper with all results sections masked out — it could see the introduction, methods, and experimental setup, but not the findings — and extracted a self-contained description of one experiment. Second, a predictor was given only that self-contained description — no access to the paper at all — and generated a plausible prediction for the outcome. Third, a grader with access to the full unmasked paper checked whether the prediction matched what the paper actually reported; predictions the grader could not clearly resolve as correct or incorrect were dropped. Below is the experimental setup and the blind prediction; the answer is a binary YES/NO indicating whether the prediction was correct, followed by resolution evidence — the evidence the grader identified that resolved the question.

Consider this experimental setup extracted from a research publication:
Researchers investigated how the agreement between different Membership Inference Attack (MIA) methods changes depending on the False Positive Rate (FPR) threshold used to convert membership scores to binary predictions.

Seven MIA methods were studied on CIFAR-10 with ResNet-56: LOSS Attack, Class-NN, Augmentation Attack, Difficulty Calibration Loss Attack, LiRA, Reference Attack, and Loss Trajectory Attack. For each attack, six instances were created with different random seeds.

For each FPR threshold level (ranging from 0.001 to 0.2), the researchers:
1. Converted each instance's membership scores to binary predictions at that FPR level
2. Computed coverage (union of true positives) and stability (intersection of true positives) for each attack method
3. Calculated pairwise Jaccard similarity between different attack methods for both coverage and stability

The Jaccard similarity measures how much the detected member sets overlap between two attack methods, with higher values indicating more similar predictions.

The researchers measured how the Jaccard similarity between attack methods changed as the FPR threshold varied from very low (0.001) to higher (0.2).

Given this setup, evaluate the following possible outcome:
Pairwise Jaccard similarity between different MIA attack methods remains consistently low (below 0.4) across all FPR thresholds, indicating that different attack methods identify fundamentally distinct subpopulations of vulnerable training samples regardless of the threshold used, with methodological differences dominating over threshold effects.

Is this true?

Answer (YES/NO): NO